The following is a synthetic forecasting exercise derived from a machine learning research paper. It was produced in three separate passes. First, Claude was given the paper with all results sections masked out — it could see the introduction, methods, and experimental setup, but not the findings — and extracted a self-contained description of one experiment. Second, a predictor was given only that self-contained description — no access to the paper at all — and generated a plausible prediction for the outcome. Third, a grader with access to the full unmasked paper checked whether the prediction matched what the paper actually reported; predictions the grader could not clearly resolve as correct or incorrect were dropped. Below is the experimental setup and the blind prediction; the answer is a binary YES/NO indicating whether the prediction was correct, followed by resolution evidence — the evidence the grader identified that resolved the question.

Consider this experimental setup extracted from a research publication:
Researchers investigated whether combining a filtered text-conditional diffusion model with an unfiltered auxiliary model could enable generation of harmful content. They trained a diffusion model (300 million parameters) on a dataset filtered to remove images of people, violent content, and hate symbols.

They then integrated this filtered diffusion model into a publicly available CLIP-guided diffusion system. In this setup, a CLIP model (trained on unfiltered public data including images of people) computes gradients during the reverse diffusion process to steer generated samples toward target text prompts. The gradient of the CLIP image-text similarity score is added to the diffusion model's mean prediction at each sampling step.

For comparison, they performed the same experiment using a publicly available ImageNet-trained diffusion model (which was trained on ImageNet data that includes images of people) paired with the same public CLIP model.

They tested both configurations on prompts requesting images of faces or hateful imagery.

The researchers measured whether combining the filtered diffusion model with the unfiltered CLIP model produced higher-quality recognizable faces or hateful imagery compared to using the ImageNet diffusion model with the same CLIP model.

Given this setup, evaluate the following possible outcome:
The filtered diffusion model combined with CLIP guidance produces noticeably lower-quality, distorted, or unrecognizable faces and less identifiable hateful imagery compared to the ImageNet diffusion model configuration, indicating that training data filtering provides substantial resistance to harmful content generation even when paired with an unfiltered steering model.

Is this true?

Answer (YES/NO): NO